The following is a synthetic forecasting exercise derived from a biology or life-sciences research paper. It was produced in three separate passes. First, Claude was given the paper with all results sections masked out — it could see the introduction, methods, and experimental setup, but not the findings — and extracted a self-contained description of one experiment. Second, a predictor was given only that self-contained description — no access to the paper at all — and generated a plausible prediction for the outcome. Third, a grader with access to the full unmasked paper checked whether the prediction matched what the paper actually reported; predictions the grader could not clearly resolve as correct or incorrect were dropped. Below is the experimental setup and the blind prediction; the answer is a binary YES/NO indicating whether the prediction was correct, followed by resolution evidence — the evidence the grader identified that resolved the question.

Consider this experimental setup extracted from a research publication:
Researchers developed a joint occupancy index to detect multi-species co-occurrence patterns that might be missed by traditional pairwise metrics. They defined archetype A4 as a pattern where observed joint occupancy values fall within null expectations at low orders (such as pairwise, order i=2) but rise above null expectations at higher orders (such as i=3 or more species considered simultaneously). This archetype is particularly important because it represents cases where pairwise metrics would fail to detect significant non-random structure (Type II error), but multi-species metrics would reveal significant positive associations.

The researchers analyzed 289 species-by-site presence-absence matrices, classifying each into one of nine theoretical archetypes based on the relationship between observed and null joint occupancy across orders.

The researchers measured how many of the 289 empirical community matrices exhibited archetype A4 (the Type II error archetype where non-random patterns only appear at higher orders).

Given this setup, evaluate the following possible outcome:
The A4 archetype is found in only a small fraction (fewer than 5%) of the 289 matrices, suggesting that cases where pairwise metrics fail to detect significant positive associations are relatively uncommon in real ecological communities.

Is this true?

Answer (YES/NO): YES